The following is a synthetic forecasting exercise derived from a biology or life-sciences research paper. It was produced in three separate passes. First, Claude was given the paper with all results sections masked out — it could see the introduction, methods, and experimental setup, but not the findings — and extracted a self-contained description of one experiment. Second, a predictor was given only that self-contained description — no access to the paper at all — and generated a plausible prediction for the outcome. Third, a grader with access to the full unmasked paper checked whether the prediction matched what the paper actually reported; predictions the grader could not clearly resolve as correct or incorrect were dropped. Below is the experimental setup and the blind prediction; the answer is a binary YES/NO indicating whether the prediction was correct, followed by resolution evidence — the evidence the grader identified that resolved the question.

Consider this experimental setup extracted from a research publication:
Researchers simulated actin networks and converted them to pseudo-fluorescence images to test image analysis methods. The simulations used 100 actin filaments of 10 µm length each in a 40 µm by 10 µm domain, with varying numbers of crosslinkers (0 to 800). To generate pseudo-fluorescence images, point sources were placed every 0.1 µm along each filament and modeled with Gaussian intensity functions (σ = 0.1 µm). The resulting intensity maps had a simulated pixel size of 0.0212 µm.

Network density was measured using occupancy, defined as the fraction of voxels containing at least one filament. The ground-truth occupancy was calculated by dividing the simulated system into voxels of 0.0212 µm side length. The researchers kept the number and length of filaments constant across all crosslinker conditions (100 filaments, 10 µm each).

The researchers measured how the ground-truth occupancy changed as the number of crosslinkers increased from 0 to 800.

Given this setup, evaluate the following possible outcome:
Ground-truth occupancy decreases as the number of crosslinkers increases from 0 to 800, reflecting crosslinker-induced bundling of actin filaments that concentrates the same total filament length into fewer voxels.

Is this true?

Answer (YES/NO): YES